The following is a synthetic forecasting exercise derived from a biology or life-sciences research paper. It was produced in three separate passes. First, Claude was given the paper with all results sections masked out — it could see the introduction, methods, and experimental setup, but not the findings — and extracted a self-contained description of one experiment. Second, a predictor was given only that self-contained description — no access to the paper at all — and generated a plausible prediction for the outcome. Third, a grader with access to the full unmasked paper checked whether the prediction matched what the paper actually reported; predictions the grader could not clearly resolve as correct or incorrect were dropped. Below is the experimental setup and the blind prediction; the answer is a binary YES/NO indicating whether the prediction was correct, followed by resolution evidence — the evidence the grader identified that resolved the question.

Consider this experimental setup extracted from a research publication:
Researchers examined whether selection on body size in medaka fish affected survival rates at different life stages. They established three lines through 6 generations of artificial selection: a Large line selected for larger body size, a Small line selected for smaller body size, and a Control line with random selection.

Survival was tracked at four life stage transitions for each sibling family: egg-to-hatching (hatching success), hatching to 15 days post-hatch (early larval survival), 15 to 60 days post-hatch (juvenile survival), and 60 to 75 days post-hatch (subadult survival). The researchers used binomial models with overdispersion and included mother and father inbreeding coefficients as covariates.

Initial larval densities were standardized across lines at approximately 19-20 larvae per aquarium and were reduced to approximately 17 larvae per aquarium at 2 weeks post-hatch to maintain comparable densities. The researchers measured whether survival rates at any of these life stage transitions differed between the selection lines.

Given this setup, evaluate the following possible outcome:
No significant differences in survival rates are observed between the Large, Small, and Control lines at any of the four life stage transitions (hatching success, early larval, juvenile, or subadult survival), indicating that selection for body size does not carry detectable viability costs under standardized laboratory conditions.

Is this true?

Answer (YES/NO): NO